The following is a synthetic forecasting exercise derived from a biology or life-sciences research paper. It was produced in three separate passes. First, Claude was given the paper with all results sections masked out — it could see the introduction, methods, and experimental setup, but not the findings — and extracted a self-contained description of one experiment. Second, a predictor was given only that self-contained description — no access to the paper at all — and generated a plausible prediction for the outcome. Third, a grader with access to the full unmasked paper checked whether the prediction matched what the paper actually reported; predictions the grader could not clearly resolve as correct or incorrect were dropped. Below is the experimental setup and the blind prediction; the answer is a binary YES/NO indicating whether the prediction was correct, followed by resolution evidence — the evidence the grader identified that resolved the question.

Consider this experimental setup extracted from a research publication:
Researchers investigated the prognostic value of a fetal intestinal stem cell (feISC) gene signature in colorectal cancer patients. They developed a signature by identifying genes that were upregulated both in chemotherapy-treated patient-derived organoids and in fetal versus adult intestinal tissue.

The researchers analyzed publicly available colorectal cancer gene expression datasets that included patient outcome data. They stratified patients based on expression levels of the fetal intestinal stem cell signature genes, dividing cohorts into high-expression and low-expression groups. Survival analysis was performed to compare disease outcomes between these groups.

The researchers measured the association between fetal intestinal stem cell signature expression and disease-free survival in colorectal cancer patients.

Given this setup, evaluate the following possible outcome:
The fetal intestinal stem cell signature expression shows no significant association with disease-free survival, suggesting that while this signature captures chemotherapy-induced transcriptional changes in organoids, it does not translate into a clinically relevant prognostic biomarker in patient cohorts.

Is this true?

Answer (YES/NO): NO